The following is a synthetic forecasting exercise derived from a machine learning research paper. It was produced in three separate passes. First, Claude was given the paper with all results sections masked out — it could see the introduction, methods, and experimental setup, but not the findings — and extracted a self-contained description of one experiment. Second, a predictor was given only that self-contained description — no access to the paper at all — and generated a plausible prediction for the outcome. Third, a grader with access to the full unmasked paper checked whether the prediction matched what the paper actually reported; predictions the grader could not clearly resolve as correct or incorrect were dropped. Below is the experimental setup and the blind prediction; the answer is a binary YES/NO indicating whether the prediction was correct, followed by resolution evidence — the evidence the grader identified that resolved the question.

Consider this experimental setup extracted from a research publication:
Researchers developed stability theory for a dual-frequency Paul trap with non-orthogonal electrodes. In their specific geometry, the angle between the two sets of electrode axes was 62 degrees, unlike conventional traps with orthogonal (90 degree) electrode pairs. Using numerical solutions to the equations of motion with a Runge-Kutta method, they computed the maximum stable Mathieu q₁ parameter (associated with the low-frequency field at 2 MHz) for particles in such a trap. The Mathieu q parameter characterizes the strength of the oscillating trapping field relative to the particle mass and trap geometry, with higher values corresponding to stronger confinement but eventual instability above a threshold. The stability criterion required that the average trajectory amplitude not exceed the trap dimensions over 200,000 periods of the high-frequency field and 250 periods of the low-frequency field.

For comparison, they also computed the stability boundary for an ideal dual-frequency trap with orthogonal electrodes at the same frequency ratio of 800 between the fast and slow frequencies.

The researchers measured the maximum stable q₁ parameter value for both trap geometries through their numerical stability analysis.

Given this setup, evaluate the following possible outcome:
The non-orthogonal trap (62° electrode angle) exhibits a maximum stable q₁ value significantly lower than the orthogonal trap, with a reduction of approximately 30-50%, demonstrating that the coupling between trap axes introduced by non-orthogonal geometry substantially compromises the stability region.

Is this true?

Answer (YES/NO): YES